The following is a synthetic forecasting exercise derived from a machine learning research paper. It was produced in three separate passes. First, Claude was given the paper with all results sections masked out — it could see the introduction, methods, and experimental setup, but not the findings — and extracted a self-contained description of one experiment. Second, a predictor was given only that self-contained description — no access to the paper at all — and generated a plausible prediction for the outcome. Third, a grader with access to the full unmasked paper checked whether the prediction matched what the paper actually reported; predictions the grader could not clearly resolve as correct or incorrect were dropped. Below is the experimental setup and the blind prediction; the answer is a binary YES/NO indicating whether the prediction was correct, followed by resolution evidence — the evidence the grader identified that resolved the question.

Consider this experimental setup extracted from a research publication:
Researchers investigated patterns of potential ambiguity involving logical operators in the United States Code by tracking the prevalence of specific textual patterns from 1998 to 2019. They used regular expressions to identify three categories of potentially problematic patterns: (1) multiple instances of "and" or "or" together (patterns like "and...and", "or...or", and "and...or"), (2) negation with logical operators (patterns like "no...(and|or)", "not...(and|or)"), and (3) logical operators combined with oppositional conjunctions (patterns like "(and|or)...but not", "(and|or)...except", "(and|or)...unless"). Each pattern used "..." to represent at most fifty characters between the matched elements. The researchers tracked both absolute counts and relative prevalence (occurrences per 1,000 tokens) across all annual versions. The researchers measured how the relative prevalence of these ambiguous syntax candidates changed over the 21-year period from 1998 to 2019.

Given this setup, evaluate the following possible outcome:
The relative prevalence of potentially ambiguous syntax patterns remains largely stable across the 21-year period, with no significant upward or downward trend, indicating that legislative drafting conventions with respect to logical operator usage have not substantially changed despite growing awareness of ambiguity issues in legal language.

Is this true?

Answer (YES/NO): YES